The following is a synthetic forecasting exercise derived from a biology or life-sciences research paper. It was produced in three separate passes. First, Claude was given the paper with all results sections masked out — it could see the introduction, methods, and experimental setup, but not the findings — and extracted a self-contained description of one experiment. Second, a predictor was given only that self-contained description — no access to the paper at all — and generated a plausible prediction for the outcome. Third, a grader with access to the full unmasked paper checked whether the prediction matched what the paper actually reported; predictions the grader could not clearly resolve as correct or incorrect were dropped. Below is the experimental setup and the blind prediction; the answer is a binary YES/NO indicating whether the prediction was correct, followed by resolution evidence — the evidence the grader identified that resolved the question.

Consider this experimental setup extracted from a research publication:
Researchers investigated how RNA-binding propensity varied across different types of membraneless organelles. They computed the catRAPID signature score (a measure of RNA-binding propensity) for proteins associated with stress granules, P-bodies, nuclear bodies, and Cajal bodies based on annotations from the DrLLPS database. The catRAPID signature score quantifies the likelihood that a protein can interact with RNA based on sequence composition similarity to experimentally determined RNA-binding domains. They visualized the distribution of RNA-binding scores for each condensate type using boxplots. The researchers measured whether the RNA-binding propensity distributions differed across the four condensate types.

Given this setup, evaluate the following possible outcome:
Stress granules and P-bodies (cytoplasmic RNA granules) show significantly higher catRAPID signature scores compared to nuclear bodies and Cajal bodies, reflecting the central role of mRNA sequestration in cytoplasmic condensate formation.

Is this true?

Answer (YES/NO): NO